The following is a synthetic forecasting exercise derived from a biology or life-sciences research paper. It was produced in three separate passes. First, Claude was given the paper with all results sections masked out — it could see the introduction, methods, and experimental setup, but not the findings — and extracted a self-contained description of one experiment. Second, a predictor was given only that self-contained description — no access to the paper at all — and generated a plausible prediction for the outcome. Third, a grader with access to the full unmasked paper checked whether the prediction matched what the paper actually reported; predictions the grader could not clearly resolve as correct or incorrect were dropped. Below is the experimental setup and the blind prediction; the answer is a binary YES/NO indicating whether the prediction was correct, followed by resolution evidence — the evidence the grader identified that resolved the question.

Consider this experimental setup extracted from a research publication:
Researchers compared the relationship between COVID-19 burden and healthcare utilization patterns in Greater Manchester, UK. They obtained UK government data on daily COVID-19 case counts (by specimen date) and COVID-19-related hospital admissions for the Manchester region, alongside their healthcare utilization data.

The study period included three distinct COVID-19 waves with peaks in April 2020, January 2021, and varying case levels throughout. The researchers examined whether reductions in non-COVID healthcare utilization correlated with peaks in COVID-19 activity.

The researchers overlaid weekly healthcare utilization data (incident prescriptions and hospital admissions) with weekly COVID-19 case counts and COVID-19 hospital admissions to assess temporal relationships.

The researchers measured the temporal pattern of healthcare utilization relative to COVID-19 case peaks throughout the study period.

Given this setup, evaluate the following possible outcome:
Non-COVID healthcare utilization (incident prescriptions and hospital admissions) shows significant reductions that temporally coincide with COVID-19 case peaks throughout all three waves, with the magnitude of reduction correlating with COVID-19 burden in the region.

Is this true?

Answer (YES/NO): NO